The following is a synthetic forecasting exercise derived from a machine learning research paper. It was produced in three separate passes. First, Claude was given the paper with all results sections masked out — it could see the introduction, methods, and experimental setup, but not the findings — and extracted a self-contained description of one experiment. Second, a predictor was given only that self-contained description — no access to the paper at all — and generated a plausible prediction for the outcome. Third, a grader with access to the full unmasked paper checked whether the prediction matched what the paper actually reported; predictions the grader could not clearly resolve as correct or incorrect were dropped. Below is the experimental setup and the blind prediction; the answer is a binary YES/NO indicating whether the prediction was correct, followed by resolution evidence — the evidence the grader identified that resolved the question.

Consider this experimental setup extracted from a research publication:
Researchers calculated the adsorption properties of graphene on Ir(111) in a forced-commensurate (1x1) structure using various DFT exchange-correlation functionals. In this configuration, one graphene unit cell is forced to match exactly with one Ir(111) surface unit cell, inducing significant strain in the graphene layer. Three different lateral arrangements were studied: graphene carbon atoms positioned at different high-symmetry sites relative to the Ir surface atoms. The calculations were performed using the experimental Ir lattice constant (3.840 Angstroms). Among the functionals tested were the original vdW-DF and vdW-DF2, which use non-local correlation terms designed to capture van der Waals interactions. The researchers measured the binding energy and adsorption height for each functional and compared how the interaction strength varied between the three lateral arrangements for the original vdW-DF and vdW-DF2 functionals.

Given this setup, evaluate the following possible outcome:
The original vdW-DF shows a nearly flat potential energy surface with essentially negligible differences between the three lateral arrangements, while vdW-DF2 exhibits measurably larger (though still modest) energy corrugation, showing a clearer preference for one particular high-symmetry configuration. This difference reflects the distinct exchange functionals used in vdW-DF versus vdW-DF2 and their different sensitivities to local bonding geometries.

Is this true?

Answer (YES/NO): NO